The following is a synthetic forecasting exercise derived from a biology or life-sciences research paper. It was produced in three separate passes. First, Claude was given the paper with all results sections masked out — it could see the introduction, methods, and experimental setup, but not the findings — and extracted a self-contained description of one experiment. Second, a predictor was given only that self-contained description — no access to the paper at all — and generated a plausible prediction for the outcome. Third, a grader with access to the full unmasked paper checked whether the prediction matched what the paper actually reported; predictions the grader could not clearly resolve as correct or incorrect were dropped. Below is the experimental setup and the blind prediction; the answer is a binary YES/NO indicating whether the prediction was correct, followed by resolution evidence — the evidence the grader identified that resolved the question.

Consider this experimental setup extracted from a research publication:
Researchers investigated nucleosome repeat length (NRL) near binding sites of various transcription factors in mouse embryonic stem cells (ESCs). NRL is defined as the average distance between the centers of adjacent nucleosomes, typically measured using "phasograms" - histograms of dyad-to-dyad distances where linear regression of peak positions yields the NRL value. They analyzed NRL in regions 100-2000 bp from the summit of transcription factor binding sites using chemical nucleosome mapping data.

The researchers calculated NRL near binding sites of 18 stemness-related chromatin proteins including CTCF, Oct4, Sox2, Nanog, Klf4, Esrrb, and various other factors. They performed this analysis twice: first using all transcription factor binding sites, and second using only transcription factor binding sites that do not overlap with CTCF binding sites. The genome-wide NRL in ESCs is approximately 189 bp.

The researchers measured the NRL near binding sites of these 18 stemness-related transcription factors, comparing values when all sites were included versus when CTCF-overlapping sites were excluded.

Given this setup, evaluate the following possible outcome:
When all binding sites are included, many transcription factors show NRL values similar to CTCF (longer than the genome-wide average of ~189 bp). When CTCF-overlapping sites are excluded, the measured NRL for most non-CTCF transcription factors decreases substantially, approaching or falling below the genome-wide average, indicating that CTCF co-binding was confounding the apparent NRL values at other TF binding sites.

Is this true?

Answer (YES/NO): NO